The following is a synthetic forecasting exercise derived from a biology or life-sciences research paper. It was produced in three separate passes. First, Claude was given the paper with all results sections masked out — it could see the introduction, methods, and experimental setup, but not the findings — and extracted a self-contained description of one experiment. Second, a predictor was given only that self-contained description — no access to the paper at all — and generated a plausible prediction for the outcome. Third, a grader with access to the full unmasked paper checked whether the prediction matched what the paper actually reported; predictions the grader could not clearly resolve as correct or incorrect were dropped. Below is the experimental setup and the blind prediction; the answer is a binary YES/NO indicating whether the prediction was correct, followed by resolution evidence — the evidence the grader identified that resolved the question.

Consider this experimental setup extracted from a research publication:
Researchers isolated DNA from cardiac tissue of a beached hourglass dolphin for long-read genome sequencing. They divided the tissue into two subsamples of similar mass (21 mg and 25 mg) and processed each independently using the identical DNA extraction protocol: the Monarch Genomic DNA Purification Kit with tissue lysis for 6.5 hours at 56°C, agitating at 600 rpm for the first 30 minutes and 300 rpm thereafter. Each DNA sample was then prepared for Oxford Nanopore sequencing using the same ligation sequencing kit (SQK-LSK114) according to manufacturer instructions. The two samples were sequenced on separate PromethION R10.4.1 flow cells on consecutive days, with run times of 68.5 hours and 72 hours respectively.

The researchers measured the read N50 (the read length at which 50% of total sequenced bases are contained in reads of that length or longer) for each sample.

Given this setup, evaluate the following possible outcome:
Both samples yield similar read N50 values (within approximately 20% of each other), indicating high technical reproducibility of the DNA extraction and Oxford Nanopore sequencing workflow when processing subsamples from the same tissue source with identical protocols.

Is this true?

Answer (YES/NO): NO